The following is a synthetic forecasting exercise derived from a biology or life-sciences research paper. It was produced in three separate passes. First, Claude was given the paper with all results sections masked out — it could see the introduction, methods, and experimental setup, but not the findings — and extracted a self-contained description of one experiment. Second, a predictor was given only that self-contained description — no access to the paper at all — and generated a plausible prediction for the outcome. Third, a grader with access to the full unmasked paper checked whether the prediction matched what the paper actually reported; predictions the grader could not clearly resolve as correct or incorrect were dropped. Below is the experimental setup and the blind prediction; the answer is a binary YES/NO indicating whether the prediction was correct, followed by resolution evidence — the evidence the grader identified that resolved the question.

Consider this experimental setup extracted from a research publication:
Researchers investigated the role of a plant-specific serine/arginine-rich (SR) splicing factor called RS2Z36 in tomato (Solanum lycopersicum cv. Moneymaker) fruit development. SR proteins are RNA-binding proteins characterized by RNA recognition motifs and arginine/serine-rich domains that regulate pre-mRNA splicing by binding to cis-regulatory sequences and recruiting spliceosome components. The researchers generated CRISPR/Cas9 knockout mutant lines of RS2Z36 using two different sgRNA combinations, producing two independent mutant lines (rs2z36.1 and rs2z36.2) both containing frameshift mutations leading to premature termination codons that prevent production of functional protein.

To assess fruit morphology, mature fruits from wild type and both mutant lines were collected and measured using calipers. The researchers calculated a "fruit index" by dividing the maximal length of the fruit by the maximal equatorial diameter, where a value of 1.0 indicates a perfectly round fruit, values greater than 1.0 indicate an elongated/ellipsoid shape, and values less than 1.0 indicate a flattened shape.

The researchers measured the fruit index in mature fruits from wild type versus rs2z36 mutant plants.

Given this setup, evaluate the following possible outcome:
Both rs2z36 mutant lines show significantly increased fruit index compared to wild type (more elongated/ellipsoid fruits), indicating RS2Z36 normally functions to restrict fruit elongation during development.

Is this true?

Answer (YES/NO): YES